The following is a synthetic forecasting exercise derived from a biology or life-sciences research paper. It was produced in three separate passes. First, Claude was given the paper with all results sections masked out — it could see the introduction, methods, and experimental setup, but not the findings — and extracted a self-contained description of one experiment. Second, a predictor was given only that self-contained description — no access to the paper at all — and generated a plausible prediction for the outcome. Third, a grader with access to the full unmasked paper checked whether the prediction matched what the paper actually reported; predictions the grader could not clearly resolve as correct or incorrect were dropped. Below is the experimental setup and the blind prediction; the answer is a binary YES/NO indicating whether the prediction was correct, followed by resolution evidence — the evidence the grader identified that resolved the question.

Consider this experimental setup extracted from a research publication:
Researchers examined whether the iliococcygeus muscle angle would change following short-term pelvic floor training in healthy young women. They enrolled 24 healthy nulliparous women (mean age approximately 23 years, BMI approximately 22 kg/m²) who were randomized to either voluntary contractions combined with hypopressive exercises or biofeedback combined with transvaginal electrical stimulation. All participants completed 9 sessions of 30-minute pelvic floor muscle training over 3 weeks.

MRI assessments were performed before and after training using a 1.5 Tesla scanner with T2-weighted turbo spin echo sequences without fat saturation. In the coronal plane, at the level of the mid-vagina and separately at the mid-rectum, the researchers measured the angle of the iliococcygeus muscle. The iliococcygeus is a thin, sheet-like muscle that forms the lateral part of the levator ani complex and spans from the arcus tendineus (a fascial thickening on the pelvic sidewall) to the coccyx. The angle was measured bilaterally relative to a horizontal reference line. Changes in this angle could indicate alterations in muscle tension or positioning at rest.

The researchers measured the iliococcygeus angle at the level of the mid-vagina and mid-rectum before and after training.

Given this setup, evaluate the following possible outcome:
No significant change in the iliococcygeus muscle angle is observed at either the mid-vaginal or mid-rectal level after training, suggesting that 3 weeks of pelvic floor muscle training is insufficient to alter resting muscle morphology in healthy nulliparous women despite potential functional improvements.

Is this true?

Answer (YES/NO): YES